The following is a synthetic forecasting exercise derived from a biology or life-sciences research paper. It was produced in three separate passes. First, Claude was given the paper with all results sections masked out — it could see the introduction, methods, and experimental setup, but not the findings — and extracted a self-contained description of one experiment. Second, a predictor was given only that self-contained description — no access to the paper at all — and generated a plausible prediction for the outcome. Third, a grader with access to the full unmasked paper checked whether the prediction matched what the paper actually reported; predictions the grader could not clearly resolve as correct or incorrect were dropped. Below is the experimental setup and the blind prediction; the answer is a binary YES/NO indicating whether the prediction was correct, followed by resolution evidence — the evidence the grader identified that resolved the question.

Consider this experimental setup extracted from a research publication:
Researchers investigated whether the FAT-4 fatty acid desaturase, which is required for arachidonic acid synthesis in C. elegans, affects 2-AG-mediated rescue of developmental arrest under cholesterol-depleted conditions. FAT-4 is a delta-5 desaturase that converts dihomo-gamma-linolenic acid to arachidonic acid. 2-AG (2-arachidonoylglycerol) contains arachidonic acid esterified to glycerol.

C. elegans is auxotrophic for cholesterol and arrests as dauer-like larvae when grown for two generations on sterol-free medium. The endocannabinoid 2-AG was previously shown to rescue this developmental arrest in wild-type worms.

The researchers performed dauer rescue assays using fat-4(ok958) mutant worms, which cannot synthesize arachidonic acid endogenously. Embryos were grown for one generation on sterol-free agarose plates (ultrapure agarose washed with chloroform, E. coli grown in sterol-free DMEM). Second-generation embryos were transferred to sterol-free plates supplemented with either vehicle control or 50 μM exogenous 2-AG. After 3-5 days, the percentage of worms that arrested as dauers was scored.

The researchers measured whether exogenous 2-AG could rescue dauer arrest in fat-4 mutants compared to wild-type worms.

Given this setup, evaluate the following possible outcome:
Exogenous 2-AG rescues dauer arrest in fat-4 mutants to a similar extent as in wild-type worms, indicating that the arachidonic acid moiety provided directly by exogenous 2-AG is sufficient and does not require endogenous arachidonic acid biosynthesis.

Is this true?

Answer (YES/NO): YES